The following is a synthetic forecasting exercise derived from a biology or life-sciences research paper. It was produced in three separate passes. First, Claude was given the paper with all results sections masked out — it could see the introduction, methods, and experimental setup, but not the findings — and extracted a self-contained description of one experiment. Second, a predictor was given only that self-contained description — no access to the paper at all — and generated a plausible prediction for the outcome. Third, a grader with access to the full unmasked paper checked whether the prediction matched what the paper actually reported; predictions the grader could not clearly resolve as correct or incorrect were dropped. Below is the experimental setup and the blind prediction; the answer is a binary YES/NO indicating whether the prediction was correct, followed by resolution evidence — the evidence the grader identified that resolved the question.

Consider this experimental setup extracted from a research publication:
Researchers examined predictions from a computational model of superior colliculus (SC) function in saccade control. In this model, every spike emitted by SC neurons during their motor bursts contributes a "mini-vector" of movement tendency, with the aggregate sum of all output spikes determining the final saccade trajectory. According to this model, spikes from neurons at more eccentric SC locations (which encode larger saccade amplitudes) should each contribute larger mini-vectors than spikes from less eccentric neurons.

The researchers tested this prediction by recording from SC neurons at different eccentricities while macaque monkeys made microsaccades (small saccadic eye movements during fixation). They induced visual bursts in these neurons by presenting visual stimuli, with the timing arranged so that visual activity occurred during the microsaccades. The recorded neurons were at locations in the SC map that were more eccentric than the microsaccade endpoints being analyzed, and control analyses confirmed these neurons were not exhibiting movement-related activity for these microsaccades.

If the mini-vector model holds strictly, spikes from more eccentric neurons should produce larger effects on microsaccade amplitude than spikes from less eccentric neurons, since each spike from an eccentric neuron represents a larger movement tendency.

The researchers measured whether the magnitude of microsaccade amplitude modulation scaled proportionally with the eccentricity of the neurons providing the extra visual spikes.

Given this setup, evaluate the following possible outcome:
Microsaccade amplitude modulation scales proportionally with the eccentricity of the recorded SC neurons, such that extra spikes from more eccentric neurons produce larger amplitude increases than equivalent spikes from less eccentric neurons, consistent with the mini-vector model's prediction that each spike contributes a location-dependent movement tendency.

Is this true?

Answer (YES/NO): NO